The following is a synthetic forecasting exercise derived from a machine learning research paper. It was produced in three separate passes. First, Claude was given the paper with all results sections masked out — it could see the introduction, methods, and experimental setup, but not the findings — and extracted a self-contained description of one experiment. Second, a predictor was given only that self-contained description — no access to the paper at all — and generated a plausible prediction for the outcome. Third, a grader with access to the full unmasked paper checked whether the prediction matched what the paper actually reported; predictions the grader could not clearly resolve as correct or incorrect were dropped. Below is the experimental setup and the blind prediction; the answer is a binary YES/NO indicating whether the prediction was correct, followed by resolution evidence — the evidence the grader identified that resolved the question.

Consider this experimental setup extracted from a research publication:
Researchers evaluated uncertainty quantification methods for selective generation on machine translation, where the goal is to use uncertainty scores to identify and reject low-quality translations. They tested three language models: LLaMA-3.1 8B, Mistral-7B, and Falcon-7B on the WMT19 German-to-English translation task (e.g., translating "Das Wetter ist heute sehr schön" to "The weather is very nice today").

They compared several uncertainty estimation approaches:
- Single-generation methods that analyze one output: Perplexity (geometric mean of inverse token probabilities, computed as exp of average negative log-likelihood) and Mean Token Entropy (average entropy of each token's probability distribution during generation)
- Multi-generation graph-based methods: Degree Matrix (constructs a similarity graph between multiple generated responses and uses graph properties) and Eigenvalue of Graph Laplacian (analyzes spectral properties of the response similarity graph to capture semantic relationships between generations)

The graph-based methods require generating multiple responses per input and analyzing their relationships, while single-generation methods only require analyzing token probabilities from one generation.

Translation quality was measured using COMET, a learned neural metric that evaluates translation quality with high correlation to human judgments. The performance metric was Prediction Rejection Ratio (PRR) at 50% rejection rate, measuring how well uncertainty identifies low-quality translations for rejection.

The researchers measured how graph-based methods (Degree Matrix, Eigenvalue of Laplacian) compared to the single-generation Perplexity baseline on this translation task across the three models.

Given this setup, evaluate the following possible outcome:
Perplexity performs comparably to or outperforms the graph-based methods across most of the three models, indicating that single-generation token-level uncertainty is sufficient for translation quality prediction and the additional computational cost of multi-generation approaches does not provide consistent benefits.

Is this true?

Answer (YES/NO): YES